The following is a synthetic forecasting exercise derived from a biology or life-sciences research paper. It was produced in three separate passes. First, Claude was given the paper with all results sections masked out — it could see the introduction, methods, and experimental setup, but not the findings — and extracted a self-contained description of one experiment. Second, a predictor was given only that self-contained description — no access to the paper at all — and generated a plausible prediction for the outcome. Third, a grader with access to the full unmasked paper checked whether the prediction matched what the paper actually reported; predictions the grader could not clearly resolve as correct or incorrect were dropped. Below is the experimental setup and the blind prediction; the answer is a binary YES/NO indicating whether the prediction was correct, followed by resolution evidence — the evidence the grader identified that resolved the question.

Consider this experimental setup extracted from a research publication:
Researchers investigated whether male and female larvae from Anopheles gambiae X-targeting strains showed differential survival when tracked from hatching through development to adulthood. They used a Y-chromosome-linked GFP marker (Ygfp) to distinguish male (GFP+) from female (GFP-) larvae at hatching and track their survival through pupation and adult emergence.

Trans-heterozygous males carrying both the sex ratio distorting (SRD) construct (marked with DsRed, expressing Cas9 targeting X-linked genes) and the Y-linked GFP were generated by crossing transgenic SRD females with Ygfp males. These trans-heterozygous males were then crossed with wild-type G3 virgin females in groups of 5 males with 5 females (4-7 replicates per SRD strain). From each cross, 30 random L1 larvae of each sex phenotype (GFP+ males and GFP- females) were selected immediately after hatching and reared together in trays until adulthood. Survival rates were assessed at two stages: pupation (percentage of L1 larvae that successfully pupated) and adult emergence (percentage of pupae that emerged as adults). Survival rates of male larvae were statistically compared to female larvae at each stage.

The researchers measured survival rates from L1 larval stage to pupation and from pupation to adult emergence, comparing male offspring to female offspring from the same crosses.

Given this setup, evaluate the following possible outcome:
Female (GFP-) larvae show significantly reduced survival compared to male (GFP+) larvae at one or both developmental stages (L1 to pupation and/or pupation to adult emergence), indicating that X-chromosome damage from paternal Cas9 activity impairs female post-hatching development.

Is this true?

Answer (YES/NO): NO